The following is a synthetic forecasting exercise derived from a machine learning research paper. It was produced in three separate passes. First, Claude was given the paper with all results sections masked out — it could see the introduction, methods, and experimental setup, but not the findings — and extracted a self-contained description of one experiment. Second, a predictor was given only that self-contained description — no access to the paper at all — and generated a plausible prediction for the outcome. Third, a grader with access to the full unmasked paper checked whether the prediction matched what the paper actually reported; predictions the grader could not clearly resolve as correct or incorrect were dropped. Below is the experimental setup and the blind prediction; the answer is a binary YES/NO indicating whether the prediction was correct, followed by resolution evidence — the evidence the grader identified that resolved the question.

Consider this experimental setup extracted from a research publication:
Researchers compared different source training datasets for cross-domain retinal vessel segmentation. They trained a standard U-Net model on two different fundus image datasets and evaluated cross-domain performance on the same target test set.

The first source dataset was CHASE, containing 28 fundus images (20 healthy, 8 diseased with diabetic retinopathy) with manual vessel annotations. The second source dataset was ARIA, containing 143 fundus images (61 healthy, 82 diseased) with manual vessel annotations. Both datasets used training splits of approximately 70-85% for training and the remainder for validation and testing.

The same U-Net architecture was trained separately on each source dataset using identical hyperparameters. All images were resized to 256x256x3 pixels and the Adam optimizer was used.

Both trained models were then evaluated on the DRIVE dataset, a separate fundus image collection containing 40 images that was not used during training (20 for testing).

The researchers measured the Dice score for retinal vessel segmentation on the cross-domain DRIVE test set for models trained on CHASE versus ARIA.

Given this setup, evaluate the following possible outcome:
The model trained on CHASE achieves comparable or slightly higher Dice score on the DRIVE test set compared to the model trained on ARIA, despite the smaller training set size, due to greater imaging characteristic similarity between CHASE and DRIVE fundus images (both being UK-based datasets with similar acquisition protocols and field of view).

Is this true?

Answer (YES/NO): NO